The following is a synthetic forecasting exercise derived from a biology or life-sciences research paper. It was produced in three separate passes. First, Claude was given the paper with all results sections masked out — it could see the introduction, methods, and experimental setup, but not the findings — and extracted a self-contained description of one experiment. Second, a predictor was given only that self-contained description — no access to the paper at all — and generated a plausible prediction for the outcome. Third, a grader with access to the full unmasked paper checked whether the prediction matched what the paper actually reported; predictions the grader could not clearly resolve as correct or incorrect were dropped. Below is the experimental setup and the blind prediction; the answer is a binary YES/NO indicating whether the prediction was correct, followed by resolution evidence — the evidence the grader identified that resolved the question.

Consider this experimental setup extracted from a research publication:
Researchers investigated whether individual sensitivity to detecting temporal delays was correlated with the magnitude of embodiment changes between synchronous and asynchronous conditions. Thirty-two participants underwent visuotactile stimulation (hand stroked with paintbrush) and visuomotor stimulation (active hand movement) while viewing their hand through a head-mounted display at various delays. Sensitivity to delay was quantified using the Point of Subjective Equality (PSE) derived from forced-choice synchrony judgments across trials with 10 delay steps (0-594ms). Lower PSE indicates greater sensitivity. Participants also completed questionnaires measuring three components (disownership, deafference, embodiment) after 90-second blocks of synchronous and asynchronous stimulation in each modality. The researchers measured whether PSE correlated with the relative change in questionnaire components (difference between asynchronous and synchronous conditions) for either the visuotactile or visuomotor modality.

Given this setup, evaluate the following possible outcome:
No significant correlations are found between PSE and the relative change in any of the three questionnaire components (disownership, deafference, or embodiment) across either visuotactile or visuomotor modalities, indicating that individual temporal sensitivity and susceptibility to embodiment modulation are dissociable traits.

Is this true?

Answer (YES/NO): YES